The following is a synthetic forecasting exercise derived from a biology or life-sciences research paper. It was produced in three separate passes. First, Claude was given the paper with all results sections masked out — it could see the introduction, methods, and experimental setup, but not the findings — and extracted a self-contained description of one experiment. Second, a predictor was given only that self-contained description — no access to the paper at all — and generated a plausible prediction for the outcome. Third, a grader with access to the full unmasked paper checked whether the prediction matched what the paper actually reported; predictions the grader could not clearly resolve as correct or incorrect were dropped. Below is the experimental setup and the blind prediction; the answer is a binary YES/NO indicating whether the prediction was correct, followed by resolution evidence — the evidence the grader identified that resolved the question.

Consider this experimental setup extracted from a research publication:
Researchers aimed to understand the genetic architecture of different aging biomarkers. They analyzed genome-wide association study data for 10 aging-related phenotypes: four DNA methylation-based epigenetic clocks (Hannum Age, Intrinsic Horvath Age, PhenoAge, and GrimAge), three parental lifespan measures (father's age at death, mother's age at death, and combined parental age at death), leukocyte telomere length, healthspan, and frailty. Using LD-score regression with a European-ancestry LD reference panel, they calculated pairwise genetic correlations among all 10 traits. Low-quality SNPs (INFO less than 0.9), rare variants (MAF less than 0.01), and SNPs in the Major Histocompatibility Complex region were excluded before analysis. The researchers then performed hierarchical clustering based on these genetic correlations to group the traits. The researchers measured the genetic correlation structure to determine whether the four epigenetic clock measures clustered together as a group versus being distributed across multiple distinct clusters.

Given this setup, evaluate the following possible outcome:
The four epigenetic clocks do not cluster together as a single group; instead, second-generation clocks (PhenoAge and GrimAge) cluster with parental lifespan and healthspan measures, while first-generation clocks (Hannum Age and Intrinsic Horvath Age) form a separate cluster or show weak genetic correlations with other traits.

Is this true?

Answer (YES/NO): NO